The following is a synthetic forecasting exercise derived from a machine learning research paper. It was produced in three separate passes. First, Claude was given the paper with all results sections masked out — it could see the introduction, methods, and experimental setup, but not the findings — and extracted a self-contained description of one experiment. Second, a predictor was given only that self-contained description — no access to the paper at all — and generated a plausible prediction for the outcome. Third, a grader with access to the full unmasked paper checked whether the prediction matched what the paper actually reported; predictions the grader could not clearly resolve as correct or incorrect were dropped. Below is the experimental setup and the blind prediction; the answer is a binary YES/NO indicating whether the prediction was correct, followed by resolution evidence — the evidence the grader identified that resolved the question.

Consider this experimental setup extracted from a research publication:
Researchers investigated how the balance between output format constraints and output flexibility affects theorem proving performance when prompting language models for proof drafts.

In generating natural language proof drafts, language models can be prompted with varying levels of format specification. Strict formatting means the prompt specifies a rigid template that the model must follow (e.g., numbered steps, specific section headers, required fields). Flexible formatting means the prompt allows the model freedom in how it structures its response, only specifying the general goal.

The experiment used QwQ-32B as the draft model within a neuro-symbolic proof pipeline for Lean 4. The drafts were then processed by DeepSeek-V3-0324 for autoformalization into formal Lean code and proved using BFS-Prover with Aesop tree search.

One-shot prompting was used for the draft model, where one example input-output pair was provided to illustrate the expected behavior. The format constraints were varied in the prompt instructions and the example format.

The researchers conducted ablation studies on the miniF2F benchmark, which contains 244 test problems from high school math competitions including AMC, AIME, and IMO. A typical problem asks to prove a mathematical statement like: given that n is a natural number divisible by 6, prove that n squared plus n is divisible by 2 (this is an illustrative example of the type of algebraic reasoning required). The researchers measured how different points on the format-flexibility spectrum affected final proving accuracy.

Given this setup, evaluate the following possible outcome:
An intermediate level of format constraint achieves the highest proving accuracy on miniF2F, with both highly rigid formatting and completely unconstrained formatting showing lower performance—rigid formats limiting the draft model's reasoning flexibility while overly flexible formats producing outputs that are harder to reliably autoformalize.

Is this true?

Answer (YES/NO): NO